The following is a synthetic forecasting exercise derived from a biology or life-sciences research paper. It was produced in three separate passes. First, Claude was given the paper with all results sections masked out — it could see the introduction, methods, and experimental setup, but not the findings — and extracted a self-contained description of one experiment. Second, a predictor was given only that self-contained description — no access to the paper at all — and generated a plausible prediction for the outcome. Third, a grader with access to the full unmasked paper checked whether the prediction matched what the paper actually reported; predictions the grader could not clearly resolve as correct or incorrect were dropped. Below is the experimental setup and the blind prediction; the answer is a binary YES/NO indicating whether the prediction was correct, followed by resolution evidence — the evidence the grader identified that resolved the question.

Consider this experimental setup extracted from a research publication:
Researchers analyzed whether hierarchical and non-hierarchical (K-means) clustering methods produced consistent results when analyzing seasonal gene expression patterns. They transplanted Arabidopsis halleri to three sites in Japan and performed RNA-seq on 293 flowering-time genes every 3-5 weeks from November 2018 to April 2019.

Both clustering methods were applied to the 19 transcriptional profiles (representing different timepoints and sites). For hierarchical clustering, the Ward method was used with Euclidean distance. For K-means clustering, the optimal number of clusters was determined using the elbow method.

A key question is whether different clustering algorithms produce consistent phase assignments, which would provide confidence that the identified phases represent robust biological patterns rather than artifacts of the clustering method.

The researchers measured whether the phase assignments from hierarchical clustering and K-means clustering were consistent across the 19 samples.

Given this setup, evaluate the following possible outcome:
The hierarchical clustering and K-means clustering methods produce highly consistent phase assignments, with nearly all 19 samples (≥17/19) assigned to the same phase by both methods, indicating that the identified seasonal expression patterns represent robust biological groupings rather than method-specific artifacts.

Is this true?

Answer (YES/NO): YES